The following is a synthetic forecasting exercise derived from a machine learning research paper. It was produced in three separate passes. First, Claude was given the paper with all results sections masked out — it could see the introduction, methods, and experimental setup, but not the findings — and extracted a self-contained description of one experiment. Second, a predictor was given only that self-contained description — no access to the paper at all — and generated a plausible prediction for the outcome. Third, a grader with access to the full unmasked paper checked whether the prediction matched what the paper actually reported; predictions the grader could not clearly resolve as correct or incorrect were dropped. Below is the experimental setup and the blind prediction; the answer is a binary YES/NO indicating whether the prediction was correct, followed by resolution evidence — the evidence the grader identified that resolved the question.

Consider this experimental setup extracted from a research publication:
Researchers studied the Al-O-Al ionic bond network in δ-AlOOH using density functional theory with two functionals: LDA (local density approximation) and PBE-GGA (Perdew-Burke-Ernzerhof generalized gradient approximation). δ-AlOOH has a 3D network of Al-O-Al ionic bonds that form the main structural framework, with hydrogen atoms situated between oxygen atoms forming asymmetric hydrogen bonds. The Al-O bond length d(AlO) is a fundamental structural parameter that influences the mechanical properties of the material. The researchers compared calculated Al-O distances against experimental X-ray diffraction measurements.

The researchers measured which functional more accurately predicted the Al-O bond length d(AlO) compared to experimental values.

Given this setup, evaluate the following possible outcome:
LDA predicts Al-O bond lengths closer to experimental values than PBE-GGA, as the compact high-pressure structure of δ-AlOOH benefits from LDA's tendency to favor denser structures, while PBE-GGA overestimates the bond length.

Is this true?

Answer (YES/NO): NO